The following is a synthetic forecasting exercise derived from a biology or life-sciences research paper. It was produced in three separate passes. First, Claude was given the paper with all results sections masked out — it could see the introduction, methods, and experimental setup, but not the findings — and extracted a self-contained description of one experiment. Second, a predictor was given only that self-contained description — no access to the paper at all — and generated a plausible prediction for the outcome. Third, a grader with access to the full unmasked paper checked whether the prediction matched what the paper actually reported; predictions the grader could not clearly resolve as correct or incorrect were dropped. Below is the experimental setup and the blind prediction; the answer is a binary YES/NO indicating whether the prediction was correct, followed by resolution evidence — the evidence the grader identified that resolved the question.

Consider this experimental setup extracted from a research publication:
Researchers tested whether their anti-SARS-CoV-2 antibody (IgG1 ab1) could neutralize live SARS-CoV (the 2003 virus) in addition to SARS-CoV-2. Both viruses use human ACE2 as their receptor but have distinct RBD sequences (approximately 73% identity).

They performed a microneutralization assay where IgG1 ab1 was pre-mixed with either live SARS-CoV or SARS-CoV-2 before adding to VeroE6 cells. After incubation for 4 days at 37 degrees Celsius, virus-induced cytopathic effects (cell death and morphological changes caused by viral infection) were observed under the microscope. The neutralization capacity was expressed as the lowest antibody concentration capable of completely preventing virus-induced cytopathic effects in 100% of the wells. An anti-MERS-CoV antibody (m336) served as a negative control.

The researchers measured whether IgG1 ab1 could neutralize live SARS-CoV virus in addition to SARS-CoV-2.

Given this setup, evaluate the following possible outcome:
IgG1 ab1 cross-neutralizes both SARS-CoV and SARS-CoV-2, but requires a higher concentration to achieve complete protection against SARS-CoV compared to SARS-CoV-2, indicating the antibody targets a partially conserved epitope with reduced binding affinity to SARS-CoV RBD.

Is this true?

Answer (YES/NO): NO